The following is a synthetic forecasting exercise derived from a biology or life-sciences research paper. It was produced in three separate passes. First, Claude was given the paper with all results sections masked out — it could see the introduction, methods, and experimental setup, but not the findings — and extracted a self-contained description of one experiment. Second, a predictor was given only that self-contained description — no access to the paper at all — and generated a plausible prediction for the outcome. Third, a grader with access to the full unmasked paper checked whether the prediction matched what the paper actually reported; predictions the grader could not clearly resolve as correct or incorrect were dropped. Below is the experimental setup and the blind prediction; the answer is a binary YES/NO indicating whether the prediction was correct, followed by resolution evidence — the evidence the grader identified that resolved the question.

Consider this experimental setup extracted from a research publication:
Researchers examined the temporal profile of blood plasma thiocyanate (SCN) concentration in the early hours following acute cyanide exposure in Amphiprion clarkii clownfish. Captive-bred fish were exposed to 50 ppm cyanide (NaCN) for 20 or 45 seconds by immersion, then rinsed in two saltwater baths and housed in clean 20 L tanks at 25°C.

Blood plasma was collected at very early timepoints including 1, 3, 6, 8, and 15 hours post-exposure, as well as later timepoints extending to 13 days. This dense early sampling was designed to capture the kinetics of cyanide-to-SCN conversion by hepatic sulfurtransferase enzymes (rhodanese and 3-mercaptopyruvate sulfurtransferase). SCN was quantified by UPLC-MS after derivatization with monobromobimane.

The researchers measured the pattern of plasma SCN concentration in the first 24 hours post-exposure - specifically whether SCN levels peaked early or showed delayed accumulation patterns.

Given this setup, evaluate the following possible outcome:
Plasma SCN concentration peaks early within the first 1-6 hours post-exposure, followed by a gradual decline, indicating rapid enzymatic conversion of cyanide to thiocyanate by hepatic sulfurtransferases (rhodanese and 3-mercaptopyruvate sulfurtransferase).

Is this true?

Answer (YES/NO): YES